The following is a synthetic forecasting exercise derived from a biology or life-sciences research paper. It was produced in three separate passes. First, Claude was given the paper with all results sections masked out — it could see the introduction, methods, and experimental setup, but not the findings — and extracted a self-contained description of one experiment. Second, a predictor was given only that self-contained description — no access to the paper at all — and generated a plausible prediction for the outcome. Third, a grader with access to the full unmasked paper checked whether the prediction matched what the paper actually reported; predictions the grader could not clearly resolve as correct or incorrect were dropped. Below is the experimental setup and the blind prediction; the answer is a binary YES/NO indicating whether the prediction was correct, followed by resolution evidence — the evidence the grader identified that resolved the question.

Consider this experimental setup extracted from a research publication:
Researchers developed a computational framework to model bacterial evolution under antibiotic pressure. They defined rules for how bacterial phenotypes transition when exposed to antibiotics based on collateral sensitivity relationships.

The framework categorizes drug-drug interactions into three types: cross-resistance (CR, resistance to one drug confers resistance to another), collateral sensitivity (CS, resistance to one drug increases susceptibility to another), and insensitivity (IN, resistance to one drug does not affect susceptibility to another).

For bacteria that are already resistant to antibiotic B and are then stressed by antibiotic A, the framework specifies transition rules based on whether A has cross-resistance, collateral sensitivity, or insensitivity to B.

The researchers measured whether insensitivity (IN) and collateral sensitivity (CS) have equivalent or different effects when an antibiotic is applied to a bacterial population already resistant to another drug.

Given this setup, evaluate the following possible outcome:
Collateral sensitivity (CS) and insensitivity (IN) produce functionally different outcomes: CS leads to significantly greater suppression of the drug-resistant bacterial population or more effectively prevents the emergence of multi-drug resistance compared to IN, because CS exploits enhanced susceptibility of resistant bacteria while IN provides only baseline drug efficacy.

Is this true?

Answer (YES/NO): YES